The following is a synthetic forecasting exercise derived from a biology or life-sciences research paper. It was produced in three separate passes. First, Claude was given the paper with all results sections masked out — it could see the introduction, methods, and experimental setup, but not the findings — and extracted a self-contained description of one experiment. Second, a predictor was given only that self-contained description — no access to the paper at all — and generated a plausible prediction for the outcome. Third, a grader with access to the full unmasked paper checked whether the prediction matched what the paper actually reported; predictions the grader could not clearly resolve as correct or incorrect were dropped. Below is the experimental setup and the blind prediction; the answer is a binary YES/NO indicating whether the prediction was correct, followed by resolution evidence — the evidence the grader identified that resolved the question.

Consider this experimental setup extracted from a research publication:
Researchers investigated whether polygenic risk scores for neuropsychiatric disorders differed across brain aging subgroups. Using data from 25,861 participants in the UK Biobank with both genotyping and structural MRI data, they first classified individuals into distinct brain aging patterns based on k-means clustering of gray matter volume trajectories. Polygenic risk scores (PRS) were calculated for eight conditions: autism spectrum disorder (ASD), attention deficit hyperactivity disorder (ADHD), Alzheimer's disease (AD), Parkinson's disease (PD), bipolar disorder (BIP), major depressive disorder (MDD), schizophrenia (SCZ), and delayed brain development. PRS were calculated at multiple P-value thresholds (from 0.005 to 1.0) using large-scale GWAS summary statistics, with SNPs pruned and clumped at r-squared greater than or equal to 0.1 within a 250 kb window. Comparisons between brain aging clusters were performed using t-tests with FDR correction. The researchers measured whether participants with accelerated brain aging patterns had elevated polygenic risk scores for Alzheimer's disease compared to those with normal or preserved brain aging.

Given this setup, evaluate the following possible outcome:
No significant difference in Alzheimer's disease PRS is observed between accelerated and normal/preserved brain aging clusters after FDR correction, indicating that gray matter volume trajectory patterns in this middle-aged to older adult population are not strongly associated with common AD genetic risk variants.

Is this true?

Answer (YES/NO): YES